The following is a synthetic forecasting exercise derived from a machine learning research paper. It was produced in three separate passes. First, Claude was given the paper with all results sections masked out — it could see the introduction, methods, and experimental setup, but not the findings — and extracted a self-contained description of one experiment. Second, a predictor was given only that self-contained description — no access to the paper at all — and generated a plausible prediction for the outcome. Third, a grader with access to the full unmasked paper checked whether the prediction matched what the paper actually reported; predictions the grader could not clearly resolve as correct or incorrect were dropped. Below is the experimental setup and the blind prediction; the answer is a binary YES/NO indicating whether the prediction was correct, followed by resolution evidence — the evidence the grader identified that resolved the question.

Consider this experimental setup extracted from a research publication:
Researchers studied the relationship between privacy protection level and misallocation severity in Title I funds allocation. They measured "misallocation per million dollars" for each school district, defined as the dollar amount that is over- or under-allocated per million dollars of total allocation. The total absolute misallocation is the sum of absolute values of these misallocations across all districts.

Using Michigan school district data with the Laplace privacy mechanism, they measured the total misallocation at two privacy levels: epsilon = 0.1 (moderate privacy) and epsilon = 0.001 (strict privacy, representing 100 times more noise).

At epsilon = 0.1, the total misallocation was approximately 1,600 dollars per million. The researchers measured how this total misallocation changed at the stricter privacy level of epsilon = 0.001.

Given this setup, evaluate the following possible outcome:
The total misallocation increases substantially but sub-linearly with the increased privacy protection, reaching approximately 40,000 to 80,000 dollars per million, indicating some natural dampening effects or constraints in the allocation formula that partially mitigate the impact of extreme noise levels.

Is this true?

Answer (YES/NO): NO